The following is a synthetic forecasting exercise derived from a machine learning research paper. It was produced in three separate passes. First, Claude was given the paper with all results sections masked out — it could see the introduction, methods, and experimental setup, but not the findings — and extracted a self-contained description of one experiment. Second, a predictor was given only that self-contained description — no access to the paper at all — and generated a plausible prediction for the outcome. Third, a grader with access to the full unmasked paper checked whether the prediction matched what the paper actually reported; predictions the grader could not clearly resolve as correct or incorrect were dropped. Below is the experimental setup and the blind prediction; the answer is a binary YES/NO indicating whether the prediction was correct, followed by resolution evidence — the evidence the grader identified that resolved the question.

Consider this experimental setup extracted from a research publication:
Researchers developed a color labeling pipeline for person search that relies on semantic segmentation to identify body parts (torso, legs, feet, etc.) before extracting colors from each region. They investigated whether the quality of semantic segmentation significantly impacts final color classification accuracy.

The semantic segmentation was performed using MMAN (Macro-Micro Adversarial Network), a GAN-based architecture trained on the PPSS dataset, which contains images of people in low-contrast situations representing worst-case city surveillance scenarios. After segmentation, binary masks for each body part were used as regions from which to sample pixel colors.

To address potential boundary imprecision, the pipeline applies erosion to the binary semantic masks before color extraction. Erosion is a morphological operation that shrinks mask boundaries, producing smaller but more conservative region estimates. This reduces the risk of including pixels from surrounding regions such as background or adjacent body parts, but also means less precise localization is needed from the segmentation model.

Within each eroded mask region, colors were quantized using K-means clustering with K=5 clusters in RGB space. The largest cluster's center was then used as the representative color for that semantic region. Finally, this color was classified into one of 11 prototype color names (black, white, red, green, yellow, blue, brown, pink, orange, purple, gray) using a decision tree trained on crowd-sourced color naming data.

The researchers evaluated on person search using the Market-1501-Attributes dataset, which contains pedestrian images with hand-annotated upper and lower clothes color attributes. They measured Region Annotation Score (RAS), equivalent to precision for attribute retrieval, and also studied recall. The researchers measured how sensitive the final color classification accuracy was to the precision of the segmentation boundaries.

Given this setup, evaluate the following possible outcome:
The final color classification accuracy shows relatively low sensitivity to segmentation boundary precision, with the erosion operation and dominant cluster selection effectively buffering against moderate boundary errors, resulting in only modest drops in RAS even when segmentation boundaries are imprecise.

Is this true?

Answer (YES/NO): NO